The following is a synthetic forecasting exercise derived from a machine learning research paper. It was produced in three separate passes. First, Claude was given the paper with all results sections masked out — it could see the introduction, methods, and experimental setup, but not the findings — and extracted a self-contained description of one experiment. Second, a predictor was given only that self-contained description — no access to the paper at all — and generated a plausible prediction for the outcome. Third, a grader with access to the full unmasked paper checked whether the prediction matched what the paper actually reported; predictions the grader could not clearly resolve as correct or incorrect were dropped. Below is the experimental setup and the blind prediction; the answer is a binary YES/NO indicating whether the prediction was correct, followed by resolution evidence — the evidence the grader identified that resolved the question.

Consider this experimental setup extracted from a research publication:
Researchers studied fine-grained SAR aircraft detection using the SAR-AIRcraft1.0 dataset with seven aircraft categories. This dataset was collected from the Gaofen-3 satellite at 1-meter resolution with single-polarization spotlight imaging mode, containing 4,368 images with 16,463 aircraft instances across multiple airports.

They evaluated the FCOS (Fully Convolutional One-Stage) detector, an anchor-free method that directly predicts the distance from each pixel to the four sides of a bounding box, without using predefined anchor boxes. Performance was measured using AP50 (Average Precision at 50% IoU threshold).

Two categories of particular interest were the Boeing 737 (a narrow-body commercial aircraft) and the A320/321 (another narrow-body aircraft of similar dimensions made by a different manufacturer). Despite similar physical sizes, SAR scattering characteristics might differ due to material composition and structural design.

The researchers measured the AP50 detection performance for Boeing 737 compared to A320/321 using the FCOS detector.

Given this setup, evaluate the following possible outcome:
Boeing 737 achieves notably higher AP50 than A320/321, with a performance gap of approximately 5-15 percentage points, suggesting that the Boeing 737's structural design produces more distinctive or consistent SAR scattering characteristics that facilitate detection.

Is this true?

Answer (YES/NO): NO